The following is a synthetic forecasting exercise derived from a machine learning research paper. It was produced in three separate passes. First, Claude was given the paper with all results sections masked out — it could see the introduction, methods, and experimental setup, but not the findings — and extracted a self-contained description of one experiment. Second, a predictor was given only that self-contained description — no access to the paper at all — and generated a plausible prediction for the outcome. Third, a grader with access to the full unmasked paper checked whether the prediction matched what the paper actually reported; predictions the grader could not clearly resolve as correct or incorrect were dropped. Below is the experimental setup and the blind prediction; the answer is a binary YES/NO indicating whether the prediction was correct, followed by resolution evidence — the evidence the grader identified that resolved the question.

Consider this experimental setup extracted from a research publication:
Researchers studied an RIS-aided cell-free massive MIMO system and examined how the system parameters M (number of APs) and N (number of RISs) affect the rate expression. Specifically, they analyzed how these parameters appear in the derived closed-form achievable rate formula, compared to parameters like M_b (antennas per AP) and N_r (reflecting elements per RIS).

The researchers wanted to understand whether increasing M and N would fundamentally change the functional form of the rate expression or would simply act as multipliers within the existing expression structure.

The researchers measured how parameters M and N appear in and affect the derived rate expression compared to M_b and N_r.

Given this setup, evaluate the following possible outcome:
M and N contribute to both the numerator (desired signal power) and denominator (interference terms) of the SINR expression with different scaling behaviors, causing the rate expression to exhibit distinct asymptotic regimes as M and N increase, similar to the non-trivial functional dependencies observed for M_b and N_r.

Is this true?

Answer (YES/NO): NO